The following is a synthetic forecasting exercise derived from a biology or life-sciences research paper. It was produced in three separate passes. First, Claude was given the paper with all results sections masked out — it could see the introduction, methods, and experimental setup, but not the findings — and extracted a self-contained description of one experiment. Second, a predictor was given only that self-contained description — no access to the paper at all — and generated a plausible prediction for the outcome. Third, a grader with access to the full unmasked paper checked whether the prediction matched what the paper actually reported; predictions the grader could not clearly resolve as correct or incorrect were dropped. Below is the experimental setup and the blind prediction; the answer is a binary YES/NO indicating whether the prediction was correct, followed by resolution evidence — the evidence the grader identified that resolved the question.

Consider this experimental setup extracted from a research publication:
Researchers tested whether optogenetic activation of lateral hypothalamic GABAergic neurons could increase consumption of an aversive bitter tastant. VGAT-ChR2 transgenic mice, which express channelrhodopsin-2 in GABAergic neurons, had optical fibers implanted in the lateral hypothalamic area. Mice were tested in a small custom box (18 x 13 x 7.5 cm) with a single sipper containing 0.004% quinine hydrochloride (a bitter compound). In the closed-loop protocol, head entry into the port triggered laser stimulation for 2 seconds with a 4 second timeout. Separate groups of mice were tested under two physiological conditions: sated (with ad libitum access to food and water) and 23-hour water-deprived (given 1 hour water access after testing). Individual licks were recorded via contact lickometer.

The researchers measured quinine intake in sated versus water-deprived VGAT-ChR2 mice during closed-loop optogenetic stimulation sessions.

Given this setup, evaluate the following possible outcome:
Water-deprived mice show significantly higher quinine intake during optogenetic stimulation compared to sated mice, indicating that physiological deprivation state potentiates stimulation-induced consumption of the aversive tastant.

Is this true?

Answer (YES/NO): YES